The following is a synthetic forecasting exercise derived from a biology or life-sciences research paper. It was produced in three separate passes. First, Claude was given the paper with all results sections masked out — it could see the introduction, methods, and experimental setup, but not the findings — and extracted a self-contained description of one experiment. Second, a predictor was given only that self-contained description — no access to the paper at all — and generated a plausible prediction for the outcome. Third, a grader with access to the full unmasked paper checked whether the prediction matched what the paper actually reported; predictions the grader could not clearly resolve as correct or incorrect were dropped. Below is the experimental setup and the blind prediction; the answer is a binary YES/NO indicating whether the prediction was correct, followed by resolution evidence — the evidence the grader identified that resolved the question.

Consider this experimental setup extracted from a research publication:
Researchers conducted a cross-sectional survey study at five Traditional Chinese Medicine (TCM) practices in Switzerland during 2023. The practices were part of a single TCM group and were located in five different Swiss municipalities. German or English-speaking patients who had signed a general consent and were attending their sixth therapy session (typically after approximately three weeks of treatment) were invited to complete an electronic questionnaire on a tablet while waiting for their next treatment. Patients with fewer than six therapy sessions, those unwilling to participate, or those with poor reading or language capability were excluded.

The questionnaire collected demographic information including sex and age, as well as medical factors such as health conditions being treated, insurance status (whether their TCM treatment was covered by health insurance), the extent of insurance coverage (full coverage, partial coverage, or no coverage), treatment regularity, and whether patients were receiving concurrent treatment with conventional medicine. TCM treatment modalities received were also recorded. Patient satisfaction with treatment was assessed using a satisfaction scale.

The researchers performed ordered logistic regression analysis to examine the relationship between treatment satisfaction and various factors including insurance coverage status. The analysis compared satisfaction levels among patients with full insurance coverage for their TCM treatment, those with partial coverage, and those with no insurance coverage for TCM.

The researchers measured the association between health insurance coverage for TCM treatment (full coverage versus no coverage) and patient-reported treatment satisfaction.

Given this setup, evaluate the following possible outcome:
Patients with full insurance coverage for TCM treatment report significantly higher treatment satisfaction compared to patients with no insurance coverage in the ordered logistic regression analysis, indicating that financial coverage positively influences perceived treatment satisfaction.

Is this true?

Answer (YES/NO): YES